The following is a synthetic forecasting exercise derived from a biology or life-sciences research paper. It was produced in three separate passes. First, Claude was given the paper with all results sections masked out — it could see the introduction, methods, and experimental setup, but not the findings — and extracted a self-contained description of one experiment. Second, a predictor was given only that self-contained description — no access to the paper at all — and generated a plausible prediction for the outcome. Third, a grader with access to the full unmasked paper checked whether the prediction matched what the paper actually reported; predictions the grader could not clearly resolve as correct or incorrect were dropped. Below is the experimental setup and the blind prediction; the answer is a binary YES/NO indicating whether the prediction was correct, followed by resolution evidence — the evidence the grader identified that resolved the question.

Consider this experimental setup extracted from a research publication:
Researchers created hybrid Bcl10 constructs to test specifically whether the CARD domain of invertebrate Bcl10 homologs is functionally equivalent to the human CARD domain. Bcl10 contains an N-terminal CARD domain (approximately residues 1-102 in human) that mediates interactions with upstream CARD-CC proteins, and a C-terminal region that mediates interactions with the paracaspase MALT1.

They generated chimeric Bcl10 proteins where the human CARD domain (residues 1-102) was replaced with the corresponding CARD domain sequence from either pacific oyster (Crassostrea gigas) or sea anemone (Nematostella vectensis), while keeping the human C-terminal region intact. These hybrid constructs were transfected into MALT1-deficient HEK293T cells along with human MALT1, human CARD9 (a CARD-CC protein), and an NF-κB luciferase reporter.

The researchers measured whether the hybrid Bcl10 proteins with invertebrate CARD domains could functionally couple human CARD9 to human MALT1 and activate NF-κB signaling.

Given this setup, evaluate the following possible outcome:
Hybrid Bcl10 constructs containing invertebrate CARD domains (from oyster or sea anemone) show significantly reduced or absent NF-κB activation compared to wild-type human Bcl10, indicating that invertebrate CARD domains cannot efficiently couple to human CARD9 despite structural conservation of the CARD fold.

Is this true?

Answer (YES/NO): NO